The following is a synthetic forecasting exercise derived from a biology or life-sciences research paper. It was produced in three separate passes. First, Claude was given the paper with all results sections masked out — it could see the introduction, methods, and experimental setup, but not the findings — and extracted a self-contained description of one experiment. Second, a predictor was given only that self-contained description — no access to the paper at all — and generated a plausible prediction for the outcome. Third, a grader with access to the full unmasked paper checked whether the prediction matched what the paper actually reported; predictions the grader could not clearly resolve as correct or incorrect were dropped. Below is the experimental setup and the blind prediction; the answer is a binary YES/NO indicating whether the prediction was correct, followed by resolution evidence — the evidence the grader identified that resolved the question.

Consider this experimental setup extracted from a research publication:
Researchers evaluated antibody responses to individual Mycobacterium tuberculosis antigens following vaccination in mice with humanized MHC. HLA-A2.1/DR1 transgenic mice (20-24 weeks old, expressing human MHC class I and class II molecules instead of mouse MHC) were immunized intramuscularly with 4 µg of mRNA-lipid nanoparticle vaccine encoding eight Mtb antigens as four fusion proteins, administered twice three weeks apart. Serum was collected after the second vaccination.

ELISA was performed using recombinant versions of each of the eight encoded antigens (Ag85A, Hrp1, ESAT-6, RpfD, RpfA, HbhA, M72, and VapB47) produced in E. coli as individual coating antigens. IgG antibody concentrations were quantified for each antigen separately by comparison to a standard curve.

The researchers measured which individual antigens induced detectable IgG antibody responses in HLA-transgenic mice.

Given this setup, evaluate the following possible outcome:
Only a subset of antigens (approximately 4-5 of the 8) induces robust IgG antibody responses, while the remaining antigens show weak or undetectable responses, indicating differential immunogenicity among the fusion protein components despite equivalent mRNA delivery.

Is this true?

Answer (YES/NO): NO